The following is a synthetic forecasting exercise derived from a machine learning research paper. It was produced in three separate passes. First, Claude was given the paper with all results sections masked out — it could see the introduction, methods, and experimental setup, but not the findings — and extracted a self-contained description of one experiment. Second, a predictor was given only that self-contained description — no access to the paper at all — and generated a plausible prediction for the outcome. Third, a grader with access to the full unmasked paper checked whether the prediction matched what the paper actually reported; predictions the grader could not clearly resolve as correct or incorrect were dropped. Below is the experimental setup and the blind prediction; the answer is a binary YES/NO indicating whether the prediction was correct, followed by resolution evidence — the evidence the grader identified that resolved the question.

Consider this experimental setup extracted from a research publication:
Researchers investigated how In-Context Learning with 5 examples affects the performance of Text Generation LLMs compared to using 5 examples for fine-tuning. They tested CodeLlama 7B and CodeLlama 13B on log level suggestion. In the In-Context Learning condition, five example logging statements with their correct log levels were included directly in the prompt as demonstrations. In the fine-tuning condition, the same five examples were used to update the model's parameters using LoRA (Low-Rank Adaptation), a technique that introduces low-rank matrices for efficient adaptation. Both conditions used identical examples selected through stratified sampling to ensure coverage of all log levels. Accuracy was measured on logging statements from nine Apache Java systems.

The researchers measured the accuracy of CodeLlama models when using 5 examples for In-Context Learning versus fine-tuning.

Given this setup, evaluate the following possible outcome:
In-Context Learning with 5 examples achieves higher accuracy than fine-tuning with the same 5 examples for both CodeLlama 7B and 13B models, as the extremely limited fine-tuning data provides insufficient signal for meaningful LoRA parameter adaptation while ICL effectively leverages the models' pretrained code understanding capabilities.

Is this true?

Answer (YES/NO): NO